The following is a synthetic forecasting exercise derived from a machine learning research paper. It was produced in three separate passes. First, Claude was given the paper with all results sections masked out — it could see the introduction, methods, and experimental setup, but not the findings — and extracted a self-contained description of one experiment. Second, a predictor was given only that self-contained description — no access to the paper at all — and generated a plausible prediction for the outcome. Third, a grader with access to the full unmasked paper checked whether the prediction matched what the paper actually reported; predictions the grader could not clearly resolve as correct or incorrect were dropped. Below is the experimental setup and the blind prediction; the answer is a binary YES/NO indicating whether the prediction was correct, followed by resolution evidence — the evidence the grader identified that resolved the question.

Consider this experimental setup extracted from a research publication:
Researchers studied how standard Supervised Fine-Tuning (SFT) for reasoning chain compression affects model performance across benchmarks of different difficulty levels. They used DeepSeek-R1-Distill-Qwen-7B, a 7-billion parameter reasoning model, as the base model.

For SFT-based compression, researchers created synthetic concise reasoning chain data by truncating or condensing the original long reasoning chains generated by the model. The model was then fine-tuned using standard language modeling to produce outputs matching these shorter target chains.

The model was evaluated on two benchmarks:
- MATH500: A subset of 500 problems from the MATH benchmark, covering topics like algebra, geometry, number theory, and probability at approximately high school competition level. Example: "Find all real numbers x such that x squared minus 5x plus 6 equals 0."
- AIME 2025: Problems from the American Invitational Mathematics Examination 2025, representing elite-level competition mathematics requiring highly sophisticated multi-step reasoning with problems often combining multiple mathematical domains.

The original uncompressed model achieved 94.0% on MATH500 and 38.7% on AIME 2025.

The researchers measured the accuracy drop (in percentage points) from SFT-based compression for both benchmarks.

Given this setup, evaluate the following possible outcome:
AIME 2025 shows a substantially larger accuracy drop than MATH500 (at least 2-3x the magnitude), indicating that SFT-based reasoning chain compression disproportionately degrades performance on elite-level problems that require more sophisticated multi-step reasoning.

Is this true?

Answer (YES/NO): YES